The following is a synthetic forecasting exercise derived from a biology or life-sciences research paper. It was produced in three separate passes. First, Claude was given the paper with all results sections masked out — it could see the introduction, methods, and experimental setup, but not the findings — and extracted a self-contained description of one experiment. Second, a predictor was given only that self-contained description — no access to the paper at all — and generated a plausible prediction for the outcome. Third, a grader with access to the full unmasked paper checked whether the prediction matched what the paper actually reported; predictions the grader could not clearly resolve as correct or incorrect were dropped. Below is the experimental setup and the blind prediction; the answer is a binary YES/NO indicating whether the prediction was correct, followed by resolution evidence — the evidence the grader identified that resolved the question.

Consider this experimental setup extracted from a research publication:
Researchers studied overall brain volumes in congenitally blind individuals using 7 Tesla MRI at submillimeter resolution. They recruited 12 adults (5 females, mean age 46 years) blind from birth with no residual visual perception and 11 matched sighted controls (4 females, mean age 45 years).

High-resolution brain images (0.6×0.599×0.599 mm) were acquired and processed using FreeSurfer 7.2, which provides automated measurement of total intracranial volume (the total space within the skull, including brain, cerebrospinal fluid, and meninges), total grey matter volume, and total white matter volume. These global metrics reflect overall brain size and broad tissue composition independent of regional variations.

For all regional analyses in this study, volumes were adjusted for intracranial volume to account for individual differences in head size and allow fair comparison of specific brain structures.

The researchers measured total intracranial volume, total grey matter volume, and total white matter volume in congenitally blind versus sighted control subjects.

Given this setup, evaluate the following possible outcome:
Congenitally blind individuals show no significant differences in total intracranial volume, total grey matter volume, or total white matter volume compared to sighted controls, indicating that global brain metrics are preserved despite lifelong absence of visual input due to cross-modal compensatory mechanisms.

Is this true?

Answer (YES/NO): NO